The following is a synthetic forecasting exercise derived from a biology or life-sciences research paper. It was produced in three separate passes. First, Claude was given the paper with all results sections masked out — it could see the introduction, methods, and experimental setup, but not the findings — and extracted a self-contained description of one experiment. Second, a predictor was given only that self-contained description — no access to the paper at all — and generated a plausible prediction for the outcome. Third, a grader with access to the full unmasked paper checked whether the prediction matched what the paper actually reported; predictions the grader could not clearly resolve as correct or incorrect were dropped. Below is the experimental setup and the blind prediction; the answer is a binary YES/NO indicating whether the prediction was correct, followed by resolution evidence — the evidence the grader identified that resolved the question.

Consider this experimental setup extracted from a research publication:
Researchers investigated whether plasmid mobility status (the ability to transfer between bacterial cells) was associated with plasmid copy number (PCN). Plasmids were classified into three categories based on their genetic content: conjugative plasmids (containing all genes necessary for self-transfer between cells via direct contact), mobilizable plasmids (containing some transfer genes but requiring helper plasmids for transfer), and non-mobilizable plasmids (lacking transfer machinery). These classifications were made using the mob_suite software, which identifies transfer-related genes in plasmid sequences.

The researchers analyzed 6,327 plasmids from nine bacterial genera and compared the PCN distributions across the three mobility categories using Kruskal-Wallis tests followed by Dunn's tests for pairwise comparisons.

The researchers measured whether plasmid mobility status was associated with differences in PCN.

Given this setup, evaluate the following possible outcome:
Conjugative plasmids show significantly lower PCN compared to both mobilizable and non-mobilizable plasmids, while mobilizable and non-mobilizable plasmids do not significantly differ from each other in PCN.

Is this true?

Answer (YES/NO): NO